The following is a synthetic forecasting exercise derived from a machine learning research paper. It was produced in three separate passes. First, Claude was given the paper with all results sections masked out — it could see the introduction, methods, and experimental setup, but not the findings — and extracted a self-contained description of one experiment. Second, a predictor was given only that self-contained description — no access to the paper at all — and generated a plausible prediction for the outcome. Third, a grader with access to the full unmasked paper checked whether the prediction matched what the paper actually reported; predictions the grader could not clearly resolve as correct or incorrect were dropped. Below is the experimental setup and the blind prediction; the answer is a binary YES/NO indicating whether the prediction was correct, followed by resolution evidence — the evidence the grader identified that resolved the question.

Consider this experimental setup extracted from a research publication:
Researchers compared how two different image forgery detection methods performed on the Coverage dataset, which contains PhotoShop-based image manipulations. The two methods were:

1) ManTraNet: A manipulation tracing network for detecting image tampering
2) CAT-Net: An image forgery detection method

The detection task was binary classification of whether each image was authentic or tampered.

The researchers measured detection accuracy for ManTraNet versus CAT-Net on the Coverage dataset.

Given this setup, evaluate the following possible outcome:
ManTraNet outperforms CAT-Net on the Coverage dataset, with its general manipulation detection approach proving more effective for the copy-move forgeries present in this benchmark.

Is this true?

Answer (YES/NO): YES